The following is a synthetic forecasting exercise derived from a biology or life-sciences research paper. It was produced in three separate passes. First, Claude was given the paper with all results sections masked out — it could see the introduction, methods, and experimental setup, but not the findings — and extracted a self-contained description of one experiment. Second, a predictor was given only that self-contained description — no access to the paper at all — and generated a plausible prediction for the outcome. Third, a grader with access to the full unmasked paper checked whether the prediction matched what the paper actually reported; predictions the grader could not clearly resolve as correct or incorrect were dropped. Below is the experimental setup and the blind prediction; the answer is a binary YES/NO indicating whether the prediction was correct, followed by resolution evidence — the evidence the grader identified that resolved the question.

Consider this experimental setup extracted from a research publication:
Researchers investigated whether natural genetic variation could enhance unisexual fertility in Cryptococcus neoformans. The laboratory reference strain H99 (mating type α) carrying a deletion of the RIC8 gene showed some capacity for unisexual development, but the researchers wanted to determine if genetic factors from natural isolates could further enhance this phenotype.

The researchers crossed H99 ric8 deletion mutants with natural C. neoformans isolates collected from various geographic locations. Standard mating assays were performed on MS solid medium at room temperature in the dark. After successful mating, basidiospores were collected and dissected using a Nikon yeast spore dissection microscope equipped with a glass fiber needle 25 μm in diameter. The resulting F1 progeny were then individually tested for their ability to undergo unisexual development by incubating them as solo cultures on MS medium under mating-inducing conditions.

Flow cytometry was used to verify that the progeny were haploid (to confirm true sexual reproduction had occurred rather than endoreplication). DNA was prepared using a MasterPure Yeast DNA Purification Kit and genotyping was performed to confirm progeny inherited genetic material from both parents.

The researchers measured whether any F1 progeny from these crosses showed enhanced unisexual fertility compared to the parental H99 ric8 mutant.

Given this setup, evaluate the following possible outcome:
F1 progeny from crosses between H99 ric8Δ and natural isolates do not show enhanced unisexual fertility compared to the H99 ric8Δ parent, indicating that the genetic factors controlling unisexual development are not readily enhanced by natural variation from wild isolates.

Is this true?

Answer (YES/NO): NO